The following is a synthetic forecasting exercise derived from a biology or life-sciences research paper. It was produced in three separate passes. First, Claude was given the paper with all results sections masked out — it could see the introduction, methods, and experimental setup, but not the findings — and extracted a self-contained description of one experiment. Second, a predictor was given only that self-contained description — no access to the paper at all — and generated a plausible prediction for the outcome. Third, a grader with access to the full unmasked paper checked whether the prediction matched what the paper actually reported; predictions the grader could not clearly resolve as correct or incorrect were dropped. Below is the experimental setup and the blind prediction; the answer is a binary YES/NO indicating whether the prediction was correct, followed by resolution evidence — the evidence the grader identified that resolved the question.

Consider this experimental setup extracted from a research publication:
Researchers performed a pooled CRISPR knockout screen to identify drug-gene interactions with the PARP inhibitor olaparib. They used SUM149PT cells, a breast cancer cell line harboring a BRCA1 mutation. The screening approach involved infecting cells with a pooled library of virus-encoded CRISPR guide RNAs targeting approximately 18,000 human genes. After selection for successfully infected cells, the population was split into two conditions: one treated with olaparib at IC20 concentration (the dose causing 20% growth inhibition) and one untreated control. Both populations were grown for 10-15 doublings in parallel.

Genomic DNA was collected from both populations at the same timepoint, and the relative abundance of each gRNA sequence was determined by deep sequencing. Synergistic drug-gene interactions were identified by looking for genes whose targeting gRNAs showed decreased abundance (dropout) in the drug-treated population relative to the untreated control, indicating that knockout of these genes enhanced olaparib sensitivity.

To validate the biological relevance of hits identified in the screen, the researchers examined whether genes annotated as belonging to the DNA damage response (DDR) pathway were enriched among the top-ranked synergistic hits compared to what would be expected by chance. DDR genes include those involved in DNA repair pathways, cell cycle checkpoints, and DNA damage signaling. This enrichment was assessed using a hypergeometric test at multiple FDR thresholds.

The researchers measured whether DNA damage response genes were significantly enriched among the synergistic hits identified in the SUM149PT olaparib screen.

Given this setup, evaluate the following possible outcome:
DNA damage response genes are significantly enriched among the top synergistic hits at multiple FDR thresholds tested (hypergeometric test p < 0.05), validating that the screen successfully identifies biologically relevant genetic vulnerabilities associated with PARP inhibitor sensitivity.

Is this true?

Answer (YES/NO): YES